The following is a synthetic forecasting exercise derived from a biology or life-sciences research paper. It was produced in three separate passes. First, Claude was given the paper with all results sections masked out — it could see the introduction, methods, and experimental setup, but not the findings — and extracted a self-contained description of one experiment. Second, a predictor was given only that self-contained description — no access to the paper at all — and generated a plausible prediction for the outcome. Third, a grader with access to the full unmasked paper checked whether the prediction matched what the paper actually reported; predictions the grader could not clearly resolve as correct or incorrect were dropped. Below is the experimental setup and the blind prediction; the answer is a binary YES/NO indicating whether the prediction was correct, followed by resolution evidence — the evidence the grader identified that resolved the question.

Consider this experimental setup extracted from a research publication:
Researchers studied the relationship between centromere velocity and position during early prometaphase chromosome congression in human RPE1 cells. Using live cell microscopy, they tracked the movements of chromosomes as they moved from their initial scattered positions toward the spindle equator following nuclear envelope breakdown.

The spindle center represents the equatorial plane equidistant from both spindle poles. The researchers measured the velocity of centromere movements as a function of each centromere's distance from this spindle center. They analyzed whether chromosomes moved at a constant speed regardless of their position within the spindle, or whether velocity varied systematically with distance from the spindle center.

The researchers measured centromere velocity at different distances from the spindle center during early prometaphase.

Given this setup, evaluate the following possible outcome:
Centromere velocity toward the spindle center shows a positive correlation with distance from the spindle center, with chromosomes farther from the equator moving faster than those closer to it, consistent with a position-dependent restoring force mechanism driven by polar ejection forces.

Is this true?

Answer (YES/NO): NO